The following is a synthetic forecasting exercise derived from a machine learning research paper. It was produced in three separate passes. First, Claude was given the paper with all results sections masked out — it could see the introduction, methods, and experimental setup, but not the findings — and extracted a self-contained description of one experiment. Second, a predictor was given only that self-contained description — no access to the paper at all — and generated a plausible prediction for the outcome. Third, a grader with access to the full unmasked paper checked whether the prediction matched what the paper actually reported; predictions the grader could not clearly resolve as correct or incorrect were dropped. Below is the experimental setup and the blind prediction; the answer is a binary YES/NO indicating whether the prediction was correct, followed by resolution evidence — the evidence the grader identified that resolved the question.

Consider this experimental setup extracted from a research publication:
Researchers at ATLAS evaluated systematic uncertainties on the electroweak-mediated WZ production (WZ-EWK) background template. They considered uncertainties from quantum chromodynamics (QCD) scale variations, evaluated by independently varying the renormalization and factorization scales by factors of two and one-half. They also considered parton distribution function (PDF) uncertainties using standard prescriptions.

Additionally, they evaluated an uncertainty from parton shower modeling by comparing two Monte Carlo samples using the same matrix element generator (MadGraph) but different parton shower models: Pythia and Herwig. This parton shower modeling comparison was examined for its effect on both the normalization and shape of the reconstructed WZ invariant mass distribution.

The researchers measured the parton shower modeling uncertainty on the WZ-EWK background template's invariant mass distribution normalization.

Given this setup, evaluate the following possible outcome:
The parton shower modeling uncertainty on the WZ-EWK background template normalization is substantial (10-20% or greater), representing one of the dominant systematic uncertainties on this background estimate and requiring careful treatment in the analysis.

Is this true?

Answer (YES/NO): NO